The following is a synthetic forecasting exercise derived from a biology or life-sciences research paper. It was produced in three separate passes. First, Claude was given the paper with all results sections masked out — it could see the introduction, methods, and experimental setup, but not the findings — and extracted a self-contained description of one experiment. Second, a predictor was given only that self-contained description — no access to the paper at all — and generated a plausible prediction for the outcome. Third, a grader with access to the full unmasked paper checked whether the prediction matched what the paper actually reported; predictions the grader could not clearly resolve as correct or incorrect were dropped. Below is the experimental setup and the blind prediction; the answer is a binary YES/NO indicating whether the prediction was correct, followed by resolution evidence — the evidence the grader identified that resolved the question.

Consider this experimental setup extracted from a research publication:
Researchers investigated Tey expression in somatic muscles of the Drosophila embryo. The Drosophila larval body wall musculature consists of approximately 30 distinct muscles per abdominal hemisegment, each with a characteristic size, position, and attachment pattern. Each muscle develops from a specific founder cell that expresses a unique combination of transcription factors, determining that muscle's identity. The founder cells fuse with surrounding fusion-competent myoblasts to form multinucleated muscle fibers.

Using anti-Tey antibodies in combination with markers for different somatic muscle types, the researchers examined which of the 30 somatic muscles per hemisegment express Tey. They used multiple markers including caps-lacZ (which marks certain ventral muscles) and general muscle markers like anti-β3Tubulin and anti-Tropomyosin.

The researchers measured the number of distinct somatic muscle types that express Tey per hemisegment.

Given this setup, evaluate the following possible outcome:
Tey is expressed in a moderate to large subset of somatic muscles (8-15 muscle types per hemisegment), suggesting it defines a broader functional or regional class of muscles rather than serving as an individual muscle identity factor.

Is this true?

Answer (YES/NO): NO